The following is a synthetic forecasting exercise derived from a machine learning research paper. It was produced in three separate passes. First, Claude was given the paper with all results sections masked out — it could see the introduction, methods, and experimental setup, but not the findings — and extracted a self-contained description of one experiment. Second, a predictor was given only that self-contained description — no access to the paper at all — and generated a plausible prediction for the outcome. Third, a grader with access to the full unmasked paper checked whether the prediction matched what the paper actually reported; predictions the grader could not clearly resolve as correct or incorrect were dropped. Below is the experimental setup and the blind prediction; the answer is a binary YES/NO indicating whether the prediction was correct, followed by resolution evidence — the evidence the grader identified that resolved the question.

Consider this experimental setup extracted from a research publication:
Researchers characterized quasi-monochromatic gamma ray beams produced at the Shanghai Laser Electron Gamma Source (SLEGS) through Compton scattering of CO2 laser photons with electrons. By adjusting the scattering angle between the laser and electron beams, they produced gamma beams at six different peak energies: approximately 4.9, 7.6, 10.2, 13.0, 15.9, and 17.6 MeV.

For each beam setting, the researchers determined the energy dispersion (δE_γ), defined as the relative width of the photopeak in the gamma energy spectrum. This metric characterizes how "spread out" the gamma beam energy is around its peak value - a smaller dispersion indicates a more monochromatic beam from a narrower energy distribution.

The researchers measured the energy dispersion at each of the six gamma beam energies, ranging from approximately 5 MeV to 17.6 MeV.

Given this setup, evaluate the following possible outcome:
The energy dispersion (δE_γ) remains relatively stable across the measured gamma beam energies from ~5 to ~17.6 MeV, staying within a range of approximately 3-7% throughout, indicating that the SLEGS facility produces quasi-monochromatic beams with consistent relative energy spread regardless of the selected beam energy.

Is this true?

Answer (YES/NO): NO